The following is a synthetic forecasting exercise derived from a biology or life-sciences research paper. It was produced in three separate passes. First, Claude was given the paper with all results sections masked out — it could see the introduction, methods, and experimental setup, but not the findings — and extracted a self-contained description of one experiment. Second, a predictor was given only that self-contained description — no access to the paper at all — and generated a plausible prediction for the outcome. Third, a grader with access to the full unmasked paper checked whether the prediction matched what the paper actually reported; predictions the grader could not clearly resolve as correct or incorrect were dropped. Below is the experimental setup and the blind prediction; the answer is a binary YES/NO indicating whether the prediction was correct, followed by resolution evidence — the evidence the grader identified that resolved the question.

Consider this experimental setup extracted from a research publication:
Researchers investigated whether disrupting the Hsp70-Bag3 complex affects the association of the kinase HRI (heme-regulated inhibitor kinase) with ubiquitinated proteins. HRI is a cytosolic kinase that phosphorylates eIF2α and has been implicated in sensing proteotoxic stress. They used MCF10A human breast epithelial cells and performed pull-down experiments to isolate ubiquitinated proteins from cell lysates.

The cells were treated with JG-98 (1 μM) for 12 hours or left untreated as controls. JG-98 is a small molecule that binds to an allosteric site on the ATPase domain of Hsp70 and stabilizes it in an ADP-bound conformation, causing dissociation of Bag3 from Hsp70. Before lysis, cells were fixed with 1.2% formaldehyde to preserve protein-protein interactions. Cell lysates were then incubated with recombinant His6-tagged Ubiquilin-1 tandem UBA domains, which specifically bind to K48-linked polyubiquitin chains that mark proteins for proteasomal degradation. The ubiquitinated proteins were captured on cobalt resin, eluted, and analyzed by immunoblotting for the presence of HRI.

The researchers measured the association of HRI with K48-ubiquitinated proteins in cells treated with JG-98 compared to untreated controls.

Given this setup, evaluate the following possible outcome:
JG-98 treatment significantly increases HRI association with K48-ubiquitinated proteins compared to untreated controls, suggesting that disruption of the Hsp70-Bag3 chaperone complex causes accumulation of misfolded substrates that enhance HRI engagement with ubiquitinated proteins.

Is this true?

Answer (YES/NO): NO